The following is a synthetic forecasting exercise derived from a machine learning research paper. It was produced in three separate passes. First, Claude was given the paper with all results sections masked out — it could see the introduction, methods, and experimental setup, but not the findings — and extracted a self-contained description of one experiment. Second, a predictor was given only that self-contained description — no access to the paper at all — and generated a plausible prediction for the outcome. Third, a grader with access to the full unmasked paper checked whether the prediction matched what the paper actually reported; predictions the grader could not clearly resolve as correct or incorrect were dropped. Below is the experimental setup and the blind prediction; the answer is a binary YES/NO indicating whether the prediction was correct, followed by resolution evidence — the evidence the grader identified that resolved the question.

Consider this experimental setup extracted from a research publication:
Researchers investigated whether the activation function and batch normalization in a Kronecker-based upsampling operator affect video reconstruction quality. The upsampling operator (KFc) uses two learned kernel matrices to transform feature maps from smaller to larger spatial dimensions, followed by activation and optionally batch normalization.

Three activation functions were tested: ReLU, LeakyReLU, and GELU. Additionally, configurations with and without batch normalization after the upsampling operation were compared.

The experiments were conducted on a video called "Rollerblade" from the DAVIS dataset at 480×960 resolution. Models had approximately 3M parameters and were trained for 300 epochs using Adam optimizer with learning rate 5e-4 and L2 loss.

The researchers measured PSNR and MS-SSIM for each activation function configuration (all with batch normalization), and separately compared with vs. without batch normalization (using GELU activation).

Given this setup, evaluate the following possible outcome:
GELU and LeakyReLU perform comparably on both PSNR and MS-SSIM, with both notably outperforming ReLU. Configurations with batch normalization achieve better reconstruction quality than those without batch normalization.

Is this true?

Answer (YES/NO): NO